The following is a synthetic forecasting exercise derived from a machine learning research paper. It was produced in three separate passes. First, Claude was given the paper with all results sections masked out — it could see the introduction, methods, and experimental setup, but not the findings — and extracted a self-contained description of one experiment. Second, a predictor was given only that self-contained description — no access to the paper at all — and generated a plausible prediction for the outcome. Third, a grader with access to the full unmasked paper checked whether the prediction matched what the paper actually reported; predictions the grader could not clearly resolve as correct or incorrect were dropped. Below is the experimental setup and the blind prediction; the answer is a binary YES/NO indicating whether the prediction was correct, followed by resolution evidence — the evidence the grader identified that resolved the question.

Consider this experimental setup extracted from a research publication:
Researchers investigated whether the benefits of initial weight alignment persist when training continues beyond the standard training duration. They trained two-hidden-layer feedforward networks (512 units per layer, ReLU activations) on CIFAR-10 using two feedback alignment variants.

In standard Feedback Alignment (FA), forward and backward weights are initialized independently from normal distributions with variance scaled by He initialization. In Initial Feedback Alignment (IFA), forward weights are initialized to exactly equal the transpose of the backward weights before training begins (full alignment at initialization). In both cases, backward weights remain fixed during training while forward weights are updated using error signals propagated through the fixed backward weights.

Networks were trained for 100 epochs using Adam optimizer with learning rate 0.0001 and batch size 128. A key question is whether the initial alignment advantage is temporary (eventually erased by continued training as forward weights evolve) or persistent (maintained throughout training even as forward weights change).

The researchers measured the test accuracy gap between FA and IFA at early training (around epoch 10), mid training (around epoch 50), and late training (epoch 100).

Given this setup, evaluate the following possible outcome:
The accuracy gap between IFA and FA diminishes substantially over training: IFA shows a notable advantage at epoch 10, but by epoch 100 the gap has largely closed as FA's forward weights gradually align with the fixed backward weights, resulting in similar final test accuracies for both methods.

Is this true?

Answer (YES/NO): NO